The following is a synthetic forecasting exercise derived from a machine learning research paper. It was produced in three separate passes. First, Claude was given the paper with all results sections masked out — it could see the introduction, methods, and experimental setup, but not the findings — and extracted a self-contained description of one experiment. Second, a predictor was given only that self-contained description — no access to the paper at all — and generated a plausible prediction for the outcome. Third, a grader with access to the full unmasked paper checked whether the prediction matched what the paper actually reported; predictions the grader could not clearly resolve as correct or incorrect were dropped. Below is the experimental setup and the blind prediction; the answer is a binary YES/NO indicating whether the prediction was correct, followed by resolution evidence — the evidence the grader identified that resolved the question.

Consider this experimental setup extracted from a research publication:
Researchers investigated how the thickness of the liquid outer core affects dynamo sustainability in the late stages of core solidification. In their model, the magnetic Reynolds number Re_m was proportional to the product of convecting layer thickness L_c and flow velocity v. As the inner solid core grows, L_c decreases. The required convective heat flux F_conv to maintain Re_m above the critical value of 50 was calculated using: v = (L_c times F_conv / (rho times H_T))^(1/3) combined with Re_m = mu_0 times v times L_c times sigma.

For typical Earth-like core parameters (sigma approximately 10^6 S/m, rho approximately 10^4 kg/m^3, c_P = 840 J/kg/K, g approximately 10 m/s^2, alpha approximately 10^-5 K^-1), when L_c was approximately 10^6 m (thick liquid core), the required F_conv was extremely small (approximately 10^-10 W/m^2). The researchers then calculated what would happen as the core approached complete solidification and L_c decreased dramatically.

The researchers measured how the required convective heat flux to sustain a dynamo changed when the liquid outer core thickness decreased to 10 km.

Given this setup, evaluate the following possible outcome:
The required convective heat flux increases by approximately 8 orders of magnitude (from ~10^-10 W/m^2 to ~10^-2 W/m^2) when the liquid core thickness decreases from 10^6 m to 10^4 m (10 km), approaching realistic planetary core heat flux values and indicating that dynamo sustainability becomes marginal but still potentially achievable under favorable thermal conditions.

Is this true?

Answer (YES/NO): NO